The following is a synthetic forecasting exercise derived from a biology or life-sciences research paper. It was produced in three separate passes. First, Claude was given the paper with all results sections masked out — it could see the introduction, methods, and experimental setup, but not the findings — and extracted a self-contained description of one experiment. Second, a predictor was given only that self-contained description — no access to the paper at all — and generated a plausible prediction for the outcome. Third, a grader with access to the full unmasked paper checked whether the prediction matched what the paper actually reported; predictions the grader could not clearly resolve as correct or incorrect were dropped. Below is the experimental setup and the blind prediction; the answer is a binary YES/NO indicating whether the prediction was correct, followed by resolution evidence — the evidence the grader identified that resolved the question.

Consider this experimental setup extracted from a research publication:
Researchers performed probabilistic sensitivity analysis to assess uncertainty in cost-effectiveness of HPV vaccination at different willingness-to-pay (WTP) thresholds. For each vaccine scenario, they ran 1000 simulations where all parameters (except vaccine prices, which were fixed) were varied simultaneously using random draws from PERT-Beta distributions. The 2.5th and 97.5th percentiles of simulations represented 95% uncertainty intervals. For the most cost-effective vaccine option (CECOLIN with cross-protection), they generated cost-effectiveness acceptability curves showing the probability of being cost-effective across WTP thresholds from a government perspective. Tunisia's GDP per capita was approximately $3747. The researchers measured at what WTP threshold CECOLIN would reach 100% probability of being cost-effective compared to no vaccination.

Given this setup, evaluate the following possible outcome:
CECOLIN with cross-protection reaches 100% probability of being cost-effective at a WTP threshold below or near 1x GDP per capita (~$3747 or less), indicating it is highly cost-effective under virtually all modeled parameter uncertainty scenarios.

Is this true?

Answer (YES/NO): YES